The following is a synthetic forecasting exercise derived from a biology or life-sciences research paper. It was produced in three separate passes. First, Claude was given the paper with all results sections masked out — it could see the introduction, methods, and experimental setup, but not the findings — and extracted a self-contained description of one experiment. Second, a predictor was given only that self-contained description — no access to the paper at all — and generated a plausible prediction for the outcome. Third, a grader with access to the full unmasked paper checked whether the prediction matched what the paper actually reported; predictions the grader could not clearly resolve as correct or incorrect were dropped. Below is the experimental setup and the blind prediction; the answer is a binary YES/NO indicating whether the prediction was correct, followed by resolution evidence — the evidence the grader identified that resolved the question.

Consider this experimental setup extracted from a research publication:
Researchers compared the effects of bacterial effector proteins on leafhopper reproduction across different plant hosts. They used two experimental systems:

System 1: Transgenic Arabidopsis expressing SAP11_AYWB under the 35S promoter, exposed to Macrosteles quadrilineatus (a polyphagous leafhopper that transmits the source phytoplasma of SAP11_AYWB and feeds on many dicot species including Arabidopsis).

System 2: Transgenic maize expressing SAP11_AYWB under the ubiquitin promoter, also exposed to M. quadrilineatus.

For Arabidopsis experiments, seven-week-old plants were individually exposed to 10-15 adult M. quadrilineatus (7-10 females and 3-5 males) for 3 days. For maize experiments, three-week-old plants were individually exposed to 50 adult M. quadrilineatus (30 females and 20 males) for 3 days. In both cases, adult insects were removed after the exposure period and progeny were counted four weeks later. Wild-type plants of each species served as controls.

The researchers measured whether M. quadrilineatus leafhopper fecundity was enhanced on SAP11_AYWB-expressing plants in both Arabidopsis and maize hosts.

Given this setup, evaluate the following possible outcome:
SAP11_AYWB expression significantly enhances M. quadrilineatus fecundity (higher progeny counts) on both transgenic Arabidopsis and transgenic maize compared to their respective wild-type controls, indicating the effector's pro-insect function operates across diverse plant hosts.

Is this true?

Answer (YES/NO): NO